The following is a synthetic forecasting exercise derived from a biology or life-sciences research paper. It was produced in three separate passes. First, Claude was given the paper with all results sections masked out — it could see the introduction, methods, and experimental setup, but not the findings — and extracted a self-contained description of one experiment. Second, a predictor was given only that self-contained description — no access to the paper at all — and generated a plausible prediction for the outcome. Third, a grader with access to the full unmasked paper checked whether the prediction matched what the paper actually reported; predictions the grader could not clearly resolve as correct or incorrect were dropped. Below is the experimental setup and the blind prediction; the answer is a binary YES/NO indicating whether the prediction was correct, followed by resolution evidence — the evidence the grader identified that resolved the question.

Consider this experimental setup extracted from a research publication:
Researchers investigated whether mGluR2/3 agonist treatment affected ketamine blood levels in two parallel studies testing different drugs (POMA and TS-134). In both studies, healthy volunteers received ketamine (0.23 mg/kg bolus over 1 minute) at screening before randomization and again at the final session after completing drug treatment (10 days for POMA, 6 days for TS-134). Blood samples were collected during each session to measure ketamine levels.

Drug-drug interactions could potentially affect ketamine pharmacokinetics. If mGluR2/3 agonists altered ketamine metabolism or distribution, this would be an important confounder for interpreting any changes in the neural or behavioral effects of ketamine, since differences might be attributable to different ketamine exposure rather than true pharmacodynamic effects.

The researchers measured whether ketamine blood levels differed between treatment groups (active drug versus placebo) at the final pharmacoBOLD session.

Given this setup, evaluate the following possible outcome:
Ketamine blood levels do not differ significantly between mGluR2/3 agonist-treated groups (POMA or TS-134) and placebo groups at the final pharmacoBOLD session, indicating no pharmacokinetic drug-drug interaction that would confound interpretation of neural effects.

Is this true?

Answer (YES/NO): YES